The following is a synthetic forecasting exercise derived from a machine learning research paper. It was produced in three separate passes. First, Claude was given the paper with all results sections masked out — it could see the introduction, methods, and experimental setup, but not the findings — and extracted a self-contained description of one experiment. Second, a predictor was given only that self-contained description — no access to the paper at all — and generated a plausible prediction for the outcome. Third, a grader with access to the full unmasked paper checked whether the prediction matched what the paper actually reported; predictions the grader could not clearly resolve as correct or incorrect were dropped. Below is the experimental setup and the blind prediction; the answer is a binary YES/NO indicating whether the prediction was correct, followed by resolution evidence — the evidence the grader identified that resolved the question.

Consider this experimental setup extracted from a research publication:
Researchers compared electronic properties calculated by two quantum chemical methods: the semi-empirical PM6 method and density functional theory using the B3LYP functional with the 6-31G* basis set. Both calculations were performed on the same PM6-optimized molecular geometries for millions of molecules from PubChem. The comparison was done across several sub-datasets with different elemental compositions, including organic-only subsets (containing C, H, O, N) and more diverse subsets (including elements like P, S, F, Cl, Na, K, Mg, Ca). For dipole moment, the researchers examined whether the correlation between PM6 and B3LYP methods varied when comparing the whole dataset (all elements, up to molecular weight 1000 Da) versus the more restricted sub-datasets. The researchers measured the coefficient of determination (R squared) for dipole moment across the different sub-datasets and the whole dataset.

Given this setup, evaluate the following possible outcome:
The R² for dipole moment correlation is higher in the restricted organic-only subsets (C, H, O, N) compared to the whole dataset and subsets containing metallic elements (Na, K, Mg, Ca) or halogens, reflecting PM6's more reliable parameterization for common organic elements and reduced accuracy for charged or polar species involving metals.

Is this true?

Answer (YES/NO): YES